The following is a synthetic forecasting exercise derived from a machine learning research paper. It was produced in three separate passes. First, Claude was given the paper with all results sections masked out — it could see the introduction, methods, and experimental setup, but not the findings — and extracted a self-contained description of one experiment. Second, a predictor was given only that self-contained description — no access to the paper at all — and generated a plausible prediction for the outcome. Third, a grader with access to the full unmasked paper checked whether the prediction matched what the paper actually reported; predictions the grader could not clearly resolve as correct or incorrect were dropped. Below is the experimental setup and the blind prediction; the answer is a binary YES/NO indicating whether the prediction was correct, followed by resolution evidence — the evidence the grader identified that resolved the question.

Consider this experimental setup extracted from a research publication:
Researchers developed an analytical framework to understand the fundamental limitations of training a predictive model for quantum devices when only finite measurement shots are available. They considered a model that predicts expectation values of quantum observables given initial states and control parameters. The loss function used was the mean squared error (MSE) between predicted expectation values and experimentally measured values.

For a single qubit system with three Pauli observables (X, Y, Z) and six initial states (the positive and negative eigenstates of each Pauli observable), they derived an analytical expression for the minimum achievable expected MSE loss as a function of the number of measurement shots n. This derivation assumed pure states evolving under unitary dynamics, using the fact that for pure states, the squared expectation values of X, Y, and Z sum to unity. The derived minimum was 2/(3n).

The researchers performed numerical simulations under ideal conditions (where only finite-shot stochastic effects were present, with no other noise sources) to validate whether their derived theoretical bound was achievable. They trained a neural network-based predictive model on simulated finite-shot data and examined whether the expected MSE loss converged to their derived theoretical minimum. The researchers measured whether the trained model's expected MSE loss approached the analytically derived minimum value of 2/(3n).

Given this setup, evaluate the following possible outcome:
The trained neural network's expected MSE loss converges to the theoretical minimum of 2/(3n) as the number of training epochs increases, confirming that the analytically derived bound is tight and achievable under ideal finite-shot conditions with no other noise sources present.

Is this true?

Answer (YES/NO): YES